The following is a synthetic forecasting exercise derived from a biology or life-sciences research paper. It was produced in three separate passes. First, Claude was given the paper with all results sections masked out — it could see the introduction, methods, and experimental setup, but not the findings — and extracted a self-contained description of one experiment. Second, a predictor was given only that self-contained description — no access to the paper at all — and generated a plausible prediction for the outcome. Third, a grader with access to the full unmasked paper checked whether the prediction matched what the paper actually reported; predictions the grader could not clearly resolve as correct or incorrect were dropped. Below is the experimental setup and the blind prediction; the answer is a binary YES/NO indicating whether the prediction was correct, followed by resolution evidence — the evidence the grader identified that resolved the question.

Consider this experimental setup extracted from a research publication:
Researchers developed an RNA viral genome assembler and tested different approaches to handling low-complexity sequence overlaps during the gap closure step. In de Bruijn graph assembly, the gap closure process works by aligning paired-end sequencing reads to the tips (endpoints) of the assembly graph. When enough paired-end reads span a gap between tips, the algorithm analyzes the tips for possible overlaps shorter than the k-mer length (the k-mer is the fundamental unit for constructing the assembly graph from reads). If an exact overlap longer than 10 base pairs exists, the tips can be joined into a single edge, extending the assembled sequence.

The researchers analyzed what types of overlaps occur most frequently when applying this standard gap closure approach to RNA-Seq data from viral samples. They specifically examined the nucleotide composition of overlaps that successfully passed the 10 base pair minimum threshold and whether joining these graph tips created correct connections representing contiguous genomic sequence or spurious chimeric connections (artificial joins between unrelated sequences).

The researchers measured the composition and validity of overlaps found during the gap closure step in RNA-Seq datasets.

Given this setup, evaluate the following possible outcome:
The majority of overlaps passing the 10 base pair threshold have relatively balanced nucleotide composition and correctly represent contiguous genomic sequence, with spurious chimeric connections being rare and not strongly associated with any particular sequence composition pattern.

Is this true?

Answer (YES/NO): NO